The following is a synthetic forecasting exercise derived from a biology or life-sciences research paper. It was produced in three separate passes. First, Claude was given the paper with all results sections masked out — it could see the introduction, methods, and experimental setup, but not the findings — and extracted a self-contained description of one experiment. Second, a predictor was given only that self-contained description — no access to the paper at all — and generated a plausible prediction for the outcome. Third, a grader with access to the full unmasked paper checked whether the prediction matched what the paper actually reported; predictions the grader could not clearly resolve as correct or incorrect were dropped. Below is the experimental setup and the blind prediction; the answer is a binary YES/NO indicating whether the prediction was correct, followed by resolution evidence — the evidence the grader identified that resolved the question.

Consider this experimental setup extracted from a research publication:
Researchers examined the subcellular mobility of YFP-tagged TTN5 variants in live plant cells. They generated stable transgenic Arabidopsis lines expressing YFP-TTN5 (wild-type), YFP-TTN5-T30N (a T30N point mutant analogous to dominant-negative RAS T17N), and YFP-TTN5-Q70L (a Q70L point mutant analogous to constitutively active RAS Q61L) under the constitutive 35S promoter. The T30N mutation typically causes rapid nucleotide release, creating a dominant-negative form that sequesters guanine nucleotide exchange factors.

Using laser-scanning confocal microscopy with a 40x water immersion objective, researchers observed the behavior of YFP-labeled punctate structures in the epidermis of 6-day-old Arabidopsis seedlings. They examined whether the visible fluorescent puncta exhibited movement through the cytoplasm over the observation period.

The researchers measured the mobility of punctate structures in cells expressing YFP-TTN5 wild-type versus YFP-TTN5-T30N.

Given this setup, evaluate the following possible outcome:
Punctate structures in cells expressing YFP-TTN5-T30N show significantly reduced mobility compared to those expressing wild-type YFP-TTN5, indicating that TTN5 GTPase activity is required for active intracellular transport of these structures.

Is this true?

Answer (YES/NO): YES